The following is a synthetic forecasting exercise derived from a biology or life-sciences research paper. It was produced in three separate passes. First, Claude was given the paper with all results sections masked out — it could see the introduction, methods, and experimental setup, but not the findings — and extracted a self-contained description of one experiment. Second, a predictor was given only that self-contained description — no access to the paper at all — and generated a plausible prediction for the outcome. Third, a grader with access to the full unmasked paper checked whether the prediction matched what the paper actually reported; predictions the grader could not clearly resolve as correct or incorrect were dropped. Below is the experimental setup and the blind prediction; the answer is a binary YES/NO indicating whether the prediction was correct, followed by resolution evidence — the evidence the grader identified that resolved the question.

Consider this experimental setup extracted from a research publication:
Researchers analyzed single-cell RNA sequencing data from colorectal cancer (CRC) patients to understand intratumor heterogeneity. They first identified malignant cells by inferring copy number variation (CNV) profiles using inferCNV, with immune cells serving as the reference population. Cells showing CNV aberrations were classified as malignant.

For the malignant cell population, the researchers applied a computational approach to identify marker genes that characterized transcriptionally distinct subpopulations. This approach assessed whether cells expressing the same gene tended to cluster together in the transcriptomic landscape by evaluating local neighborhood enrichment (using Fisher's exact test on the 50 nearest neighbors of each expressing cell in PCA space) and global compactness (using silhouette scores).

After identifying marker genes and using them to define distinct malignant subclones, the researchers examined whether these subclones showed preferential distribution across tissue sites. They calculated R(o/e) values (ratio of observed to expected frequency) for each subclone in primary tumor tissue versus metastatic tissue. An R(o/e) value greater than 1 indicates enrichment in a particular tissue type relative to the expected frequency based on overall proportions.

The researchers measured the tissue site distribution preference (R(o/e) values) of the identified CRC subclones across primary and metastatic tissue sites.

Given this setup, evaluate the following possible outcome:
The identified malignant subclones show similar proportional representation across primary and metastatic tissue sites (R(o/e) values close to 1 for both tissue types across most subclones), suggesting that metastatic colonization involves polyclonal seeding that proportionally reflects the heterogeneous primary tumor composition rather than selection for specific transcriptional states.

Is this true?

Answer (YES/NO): NO